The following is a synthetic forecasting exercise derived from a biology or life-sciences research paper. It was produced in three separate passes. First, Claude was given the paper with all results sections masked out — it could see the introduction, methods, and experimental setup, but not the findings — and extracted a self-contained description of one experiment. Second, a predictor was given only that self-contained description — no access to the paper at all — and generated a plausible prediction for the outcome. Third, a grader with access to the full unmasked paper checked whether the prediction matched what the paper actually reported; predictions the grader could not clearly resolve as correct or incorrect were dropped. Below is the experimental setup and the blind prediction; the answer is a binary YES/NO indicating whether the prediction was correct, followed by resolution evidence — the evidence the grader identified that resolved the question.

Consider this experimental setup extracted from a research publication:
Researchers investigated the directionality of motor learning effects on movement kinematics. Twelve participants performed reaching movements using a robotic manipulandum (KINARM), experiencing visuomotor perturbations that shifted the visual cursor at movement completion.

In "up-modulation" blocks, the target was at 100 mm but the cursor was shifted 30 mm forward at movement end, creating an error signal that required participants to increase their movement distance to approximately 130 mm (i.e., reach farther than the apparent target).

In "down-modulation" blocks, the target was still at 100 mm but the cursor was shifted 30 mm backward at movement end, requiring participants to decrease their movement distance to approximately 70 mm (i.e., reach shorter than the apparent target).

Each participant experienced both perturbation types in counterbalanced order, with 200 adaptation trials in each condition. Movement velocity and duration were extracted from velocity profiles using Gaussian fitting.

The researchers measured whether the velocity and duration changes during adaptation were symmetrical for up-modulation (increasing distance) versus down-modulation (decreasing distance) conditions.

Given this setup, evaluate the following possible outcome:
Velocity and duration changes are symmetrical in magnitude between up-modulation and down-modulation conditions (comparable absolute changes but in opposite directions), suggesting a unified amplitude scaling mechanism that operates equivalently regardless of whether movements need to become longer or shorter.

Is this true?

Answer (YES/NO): NO